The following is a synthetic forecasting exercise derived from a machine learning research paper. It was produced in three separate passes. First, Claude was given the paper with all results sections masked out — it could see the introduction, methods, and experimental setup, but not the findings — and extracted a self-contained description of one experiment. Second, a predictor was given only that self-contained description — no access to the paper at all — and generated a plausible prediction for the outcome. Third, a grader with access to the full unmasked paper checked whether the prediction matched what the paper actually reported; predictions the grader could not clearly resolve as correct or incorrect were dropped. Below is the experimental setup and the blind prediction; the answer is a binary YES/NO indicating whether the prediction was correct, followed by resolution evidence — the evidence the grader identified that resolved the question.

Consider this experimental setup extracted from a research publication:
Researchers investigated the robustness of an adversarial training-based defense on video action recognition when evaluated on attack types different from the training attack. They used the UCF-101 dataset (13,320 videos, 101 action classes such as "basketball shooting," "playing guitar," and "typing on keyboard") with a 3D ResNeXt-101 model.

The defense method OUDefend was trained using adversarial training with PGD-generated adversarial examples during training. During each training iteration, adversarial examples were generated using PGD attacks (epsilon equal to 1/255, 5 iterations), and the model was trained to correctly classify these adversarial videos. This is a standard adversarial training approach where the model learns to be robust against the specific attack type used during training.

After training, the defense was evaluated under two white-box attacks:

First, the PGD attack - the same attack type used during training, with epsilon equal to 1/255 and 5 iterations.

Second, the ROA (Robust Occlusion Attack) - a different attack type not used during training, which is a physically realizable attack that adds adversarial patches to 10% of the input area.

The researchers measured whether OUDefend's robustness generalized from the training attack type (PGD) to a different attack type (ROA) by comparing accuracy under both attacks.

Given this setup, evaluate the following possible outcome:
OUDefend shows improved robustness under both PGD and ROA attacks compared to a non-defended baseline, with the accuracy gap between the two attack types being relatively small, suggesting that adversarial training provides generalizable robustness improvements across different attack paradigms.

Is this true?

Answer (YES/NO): NO